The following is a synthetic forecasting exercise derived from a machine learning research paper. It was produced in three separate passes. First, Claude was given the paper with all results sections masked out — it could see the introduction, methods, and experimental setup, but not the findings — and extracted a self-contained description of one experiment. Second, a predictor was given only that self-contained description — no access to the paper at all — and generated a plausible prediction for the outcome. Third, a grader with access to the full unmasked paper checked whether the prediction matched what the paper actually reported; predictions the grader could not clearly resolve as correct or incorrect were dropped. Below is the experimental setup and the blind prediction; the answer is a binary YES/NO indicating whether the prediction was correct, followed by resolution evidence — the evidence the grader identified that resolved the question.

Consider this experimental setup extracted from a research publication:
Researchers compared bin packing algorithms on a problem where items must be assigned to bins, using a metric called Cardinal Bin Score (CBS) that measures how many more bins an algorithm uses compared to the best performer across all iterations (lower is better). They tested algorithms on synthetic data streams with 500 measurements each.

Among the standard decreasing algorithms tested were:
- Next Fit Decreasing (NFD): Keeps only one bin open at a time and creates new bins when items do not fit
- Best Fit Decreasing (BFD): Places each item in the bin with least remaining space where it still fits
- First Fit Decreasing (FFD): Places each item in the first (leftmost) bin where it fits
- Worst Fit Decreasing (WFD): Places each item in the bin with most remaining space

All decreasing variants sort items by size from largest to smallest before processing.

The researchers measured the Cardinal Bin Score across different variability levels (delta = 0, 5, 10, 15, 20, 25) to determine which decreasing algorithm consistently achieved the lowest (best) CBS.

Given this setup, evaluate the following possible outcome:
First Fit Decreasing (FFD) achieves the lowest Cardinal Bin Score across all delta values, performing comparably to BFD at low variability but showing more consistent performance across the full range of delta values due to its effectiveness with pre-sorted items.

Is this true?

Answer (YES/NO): NO